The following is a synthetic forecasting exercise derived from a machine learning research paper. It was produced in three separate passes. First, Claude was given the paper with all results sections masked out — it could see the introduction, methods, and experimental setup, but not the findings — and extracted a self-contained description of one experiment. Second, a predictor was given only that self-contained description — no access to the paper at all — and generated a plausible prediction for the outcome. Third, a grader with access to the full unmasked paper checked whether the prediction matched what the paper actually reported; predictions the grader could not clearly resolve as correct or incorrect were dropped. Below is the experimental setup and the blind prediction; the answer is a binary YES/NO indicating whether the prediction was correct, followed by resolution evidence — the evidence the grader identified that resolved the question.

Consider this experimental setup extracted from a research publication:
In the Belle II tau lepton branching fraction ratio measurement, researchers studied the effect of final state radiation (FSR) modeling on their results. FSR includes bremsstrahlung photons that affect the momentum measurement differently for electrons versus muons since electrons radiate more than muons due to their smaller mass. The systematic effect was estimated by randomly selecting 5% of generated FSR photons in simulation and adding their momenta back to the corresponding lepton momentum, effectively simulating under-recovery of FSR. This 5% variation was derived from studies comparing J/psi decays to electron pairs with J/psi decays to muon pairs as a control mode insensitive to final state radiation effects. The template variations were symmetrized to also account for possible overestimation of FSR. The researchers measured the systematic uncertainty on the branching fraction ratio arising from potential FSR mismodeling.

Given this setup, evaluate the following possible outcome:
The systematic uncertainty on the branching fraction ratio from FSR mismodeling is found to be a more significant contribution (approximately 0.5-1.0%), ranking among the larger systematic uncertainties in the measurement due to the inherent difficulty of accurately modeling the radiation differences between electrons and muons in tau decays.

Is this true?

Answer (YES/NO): NO